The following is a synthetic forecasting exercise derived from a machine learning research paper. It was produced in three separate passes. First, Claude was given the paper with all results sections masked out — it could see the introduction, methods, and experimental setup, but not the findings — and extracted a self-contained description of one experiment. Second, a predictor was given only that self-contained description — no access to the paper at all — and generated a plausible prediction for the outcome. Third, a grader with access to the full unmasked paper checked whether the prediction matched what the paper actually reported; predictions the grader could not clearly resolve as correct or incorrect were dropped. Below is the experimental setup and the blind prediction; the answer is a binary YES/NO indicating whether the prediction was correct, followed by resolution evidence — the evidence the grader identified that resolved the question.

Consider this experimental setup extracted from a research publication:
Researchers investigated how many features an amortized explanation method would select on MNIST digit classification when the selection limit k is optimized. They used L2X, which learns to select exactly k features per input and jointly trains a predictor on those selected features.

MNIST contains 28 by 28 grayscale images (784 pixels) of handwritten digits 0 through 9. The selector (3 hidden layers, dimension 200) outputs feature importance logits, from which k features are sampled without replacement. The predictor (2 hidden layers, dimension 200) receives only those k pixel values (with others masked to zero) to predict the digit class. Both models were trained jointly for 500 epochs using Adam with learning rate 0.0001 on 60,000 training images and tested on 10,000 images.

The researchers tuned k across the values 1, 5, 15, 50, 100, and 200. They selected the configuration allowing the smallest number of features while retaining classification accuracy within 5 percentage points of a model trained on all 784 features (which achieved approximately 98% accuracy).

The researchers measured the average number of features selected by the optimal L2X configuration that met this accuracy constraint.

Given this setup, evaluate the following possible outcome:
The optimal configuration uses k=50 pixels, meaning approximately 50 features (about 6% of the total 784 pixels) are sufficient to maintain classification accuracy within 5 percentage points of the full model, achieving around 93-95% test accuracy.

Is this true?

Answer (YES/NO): YES